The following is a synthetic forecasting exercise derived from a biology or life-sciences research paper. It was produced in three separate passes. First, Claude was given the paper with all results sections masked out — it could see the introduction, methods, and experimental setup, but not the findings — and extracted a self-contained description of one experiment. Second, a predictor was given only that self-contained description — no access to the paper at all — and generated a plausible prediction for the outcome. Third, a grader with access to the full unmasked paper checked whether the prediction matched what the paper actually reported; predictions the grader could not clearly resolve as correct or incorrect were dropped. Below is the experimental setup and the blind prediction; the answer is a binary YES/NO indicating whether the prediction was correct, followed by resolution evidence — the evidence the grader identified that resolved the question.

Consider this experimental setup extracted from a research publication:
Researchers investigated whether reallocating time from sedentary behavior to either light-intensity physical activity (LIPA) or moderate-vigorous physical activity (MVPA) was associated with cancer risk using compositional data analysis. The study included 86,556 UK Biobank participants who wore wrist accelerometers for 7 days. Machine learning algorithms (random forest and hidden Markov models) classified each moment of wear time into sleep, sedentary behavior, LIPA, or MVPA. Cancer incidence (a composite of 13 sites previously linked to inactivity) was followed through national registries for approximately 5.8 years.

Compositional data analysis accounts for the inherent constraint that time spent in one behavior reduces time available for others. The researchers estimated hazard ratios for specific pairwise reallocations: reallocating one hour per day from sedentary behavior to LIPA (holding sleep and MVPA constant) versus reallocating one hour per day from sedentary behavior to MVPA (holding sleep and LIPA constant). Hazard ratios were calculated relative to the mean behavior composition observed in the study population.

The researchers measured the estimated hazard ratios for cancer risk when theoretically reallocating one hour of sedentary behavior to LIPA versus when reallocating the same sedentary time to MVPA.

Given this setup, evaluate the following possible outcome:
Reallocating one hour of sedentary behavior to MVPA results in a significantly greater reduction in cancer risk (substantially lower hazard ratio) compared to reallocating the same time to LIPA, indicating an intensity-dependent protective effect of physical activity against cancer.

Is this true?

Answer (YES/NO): NO